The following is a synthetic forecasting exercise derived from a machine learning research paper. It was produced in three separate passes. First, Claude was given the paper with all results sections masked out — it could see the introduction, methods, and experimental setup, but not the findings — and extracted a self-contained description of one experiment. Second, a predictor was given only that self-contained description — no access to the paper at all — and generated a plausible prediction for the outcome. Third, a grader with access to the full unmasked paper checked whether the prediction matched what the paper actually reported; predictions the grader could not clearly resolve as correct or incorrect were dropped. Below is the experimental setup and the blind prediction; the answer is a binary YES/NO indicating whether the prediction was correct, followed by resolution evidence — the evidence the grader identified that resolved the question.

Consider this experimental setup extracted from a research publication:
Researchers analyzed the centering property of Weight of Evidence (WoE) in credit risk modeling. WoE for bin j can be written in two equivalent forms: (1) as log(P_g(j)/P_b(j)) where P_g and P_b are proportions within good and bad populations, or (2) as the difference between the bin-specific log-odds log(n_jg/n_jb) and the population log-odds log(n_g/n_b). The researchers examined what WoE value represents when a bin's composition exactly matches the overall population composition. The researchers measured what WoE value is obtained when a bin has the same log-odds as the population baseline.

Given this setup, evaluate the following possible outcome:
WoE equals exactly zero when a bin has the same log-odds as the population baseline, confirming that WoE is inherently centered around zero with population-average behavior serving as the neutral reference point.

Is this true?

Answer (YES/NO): YES